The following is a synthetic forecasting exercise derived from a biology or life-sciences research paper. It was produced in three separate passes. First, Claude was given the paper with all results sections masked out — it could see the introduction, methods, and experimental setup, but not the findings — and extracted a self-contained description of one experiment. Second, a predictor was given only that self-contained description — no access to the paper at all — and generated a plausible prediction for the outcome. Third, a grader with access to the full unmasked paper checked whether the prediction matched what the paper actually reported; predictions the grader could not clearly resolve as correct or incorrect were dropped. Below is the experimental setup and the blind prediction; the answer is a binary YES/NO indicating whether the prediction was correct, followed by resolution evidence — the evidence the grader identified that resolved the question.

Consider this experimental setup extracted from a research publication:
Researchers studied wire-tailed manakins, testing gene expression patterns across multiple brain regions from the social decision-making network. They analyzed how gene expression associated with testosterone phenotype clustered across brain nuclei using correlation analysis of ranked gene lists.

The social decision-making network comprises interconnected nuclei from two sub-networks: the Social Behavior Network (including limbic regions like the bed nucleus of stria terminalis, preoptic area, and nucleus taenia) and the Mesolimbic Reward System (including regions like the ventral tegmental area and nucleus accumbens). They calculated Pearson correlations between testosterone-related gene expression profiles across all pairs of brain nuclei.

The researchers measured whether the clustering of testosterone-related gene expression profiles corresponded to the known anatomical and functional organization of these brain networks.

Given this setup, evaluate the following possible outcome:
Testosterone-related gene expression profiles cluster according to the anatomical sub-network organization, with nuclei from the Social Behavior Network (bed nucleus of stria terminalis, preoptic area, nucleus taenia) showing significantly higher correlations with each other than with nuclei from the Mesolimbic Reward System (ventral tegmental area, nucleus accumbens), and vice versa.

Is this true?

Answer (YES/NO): NO